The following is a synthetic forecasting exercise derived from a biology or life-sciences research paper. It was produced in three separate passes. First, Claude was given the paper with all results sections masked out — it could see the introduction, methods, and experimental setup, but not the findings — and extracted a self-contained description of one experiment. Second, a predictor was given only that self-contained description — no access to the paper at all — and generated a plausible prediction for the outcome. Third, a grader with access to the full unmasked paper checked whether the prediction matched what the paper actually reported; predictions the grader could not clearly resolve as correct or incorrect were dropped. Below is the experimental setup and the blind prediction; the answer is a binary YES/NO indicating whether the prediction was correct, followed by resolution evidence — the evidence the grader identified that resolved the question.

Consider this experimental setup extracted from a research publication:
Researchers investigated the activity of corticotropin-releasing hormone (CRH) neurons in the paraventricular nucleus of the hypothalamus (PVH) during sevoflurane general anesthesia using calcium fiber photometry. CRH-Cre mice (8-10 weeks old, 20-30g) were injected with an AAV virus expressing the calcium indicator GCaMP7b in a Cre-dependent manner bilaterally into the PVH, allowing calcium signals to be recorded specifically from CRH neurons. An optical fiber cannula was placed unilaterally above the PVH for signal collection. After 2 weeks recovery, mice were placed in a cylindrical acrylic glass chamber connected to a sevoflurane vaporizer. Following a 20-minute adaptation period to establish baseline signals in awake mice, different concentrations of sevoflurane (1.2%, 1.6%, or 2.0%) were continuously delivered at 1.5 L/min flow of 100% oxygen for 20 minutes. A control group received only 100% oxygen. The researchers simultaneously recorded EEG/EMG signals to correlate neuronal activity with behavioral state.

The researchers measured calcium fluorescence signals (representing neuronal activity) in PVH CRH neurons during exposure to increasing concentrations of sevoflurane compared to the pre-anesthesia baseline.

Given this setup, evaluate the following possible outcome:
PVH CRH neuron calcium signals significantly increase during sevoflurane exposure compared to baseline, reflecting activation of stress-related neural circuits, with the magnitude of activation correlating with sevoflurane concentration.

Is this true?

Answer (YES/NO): NO